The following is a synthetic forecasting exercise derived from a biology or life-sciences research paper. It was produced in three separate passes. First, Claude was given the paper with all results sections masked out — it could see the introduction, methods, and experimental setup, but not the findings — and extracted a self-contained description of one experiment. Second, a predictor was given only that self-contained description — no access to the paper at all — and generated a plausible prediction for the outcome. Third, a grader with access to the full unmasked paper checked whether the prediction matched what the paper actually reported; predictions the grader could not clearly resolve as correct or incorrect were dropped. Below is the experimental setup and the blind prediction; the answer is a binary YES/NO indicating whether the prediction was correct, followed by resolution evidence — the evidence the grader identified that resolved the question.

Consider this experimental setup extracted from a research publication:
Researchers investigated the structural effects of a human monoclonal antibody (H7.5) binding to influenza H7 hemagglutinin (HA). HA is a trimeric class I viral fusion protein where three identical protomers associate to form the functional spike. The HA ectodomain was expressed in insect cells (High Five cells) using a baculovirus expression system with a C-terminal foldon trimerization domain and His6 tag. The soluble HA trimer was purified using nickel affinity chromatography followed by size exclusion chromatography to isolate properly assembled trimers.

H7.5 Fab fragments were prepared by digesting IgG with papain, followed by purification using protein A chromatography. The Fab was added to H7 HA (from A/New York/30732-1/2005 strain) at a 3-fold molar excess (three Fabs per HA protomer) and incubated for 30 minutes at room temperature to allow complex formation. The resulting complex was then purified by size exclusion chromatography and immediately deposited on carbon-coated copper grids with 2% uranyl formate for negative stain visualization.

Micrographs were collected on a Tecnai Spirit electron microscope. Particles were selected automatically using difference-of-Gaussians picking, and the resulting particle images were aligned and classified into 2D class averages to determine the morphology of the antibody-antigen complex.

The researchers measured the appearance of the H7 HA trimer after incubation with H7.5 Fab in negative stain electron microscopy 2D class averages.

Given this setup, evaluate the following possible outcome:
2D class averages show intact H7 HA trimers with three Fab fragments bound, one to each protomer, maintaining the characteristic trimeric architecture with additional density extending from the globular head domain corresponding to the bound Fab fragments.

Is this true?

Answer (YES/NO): NO